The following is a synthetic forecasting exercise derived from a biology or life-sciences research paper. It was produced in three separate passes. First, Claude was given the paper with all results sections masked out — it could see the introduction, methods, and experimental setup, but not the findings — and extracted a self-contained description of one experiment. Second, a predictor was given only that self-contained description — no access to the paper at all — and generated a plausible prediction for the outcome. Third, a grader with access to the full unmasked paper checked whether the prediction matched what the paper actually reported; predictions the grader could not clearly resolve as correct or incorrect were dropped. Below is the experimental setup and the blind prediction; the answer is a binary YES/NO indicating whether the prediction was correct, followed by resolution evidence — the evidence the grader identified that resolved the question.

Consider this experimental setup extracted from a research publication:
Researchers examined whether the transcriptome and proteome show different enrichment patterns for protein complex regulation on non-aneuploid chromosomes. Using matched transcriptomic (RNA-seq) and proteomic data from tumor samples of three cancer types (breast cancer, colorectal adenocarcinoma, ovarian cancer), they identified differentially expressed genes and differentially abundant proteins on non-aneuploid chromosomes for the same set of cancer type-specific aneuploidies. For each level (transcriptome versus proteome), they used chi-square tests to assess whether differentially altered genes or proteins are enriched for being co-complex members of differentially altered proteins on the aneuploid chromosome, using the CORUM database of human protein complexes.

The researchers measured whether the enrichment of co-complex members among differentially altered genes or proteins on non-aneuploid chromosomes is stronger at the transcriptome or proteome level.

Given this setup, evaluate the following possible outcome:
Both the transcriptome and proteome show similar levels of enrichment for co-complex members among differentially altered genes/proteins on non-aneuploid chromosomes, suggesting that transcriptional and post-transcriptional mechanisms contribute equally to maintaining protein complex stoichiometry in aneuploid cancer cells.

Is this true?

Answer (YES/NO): NO